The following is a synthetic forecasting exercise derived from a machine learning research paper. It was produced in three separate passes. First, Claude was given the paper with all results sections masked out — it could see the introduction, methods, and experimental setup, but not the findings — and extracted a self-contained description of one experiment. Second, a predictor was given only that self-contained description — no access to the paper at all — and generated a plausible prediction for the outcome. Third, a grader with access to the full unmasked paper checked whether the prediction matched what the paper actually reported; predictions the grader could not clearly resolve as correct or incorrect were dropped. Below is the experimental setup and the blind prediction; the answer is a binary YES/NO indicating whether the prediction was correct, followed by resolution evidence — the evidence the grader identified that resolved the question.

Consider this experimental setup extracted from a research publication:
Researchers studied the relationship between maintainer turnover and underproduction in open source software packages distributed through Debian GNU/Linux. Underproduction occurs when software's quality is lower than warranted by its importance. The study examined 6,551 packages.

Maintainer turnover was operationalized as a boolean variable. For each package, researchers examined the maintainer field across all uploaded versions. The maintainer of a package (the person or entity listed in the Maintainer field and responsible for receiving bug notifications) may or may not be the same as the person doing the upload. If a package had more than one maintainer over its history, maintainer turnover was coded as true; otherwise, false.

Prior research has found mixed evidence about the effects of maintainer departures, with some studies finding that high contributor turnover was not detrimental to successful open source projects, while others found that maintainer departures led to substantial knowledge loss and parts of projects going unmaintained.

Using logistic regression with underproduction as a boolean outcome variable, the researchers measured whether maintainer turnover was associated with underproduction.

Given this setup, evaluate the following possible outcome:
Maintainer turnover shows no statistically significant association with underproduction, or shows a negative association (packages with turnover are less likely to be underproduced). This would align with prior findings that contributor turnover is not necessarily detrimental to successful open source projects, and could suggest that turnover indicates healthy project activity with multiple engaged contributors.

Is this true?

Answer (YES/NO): YES